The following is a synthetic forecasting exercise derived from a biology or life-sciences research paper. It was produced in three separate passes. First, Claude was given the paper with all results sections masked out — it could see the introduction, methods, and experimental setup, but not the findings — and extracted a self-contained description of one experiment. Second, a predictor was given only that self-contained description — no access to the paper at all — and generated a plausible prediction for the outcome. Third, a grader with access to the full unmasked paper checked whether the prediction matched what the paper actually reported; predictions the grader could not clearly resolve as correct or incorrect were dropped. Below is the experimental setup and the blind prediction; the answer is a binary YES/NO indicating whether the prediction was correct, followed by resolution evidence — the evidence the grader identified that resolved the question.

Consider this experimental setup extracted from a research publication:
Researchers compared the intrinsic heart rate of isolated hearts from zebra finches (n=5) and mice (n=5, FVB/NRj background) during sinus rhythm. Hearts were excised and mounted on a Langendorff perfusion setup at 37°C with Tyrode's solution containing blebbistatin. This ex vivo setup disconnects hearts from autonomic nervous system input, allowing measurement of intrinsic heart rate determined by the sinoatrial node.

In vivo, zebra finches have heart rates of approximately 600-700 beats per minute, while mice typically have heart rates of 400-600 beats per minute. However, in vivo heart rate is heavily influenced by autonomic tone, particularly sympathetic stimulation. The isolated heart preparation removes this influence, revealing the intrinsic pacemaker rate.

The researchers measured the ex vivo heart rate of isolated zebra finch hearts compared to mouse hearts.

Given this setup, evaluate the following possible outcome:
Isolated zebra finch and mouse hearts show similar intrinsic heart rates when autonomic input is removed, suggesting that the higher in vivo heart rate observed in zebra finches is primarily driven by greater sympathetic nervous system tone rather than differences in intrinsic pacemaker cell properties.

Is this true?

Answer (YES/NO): YES